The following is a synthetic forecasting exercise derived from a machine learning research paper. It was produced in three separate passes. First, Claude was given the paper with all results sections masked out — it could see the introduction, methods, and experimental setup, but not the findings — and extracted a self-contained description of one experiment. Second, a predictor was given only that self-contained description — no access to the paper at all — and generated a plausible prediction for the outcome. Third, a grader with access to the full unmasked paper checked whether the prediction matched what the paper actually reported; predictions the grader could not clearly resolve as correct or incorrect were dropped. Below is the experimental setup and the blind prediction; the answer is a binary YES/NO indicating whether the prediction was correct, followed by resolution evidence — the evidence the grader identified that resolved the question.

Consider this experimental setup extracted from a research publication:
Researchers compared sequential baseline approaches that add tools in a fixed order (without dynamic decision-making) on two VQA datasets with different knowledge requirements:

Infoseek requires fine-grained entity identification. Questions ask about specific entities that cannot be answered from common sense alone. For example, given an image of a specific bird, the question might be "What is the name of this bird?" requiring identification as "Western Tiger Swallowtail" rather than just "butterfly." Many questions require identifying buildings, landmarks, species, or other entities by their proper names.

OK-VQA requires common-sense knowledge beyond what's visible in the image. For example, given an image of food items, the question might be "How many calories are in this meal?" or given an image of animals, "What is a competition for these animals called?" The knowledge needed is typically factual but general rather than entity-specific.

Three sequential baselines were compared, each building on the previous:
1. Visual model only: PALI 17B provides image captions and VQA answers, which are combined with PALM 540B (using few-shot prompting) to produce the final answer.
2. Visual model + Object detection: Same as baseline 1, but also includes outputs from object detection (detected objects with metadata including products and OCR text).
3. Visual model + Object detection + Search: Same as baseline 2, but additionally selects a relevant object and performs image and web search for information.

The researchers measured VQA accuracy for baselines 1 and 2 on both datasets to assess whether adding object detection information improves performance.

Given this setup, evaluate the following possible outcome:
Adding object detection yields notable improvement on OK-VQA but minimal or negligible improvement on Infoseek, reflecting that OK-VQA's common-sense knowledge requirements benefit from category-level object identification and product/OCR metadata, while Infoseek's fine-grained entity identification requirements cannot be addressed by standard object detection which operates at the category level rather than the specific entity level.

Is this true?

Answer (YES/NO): NO